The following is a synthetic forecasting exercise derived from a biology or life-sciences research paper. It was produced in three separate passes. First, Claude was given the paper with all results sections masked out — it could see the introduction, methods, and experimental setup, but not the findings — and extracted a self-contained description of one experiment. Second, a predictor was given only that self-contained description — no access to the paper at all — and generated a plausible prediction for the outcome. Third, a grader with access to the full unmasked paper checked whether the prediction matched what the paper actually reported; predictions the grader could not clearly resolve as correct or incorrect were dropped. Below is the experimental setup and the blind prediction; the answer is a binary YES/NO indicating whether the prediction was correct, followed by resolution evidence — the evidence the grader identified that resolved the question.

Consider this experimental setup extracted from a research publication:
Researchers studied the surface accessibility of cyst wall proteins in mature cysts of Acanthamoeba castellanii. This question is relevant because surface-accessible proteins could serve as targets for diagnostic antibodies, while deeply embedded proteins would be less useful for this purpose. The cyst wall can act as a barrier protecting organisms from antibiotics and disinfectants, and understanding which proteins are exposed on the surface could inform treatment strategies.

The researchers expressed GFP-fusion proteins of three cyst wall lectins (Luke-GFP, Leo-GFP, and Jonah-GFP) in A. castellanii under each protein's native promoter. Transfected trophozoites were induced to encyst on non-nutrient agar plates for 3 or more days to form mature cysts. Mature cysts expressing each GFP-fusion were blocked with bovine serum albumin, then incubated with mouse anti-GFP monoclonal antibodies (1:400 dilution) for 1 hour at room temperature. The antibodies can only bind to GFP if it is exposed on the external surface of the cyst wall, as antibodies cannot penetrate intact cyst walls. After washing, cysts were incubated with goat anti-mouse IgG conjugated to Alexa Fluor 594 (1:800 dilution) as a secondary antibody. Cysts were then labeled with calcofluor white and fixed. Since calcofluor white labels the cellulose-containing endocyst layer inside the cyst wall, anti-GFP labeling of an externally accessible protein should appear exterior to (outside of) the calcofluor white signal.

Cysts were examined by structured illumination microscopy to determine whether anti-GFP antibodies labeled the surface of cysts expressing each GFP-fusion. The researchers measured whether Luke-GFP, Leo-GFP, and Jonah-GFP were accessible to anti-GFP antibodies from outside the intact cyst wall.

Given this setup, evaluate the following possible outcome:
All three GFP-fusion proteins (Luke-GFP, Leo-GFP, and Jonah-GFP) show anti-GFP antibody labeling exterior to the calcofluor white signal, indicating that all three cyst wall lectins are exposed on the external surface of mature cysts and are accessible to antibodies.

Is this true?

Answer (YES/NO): NO